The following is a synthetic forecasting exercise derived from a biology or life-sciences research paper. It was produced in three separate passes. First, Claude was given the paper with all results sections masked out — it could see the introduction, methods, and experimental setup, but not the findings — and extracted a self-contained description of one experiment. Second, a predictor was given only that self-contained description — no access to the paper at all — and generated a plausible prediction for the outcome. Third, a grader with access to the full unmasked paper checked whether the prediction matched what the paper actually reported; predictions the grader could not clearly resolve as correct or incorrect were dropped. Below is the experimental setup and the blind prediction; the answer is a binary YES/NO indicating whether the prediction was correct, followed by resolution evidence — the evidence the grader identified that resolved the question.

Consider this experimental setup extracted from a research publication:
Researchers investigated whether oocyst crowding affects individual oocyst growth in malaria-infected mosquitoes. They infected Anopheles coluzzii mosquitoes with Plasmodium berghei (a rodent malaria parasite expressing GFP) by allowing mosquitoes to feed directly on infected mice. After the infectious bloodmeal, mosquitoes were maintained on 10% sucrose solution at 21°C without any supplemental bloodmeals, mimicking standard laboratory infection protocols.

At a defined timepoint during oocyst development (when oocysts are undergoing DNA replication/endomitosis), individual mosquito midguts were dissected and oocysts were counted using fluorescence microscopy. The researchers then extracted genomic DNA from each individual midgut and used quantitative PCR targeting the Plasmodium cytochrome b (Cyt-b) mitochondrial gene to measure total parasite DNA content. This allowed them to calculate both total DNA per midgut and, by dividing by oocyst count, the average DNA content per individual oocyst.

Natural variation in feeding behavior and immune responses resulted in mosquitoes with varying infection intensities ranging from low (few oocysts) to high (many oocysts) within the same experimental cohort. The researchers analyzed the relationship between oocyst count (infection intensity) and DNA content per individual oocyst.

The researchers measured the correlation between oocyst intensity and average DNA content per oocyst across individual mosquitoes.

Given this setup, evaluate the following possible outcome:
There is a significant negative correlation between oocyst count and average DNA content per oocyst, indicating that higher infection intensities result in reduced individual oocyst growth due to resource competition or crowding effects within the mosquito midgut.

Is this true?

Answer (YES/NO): YES